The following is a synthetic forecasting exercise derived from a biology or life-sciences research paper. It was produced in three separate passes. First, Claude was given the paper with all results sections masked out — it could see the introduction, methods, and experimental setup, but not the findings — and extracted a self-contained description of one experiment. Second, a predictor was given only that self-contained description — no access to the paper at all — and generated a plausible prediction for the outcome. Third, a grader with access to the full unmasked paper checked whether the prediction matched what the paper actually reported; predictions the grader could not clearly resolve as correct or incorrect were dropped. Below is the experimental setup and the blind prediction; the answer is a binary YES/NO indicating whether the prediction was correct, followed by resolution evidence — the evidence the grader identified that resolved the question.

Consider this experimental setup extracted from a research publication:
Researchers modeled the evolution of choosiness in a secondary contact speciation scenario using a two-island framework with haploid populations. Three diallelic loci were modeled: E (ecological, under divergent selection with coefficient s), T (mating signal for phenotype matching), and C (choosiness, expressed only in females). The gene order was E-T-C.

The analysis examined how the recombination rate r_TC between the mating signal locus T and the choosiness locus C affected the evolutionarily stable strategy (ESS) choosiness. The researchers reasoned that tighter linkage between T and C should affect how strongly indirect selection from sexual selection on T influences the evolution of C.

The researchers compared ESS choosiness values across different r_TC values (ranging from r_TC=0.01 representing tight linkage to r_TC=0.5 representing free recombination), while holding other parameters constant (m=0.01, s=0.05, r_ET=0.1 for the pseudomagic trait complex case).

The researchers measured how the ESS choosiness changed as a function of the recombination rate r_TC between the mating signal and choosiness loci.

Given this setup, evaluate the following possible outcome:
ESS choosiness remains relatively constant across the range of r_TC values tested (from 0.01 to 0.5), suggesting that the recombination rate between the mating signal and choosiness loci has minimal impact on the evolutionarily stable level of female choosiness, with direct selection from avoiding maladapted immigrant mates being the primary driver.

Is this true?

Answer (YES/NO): NO